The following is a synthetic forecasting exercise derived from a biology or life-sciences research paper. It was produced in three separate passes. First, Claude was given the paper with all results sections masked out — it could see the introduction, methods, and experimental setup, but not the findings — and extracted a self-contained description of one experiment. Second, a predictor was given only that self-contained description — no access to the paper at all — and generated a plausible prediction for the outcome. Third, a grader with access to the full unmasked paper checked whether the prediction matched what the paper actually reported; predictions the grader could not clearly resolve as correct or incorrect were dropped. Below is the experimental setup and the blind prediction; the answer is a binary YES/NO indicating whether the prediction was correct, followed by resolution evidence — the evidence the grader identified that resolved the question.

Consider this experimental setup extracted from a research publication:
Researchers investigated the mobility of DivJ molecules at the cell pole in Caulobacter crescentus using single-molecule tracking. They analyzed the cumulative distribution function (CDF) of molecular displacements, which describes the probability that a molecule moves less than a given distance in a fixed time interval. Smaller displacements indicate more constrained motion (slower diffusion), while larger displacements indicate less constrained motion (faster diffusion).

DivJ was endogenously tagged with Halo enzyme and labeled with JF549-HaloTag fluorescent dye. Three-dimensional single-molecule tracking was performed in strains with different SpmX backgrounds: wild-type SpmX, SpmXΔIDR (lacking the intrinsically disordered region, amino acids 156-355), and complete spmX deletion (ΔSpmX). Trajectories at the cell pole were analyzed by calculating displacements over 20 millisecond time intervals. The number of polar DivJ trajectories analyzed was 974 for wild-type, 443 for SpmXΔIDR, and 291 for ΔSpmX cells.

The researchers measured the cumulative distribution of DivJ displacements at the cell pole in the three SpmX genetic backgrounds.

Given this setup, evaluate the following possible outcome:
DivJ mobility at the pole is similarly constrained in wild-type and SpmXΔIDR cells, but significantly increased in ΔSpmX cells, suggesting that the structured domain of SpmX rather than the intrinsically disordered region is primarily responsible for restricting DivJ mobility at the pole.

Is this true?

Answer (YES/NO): NO